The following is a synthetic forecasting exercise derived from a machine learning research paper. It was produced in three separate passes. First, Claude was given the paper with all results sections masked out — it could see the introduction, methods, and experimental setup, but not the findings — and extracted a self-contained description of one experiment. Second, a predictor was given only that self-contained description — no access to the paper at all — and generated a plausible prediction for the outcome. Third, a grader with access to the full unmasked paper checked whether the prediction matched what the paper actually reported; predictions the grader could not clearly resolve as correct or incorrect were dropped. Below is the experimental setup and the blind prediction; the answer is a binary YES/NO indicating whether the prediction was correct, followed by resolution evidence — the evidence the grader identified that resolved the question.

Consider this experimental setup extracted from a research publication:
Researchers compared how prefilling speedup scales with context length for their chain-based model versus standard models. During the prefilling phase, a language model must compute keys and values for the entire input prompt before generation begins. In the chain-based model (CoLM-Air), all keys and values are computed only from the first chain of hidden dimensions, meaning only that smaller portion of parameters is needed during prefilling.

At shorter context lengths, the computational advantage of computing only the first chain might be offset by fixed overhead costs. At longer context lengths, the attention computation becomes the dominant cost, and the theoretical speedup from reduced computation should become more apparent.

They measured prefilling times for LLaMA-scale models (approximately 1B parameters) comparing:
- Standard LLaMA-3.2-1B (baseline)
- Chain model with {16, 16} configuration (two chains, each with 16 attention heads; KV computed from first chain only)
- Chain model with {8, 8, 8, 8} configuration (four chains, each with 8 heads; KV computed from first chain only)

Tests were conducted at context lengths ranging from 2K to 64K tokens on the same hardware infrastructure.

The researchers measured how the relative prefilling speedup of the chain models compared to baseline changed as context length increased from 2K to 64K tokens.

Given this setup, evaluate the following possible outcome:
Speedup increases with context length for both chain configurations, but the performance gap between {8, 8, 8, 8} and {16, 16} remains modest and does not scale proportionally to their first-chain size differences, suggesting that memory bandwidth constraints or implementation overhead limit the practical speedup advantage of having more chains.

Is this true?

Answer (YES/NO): NO